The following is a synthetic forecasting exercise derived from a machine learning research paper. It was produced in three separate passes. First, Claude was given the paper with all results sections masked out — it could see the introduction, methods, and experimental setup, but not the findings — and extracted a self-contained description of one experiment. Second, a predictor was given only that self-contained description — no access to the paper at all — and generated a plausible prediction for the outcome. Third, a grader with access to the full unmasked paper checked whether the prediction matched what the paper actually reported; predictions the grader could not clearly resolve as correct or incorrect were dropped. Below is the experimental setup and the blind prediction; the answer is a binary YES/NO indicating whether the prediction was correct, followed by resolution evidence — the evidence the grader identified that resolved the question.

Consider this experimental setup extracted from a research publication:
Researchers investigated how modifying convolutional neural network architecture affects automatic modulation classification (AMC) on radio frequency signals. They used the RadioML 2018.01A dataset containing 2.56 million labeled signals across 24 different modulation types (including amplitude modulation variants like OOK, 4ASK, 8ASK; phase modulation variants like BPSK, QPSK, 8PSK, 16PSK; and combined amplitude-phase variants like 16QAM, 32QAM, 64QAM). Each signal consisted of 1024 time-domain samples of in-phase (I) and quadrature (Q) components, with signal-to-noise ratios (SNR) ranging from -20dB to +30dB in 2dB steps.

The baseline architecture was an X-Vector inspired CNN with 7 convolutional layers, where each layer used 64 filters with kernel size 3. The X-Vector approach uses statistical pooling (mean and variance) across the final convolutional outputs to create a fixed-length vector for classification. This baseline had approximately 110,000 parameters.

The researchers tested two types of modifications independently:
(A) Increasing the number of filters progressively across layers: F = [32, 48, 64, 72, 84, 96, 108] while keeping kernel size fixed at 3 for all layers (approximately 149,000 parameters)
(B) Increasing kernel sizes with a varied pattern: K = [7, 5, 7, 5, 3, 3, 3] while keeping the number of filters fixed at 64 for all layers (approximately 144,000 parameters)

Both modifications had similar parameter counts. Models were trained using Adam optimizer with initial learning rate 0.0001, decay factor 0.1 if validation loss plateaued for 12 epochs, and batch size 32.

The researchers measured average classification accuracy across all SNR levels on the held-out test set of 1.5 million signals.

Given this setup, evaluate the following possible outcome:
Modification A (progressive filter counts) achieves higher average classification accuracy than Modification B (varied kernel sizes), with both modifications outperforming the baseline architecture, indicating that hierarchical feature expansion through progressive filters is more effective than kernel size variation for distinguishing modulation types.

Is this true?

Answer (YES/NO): NO